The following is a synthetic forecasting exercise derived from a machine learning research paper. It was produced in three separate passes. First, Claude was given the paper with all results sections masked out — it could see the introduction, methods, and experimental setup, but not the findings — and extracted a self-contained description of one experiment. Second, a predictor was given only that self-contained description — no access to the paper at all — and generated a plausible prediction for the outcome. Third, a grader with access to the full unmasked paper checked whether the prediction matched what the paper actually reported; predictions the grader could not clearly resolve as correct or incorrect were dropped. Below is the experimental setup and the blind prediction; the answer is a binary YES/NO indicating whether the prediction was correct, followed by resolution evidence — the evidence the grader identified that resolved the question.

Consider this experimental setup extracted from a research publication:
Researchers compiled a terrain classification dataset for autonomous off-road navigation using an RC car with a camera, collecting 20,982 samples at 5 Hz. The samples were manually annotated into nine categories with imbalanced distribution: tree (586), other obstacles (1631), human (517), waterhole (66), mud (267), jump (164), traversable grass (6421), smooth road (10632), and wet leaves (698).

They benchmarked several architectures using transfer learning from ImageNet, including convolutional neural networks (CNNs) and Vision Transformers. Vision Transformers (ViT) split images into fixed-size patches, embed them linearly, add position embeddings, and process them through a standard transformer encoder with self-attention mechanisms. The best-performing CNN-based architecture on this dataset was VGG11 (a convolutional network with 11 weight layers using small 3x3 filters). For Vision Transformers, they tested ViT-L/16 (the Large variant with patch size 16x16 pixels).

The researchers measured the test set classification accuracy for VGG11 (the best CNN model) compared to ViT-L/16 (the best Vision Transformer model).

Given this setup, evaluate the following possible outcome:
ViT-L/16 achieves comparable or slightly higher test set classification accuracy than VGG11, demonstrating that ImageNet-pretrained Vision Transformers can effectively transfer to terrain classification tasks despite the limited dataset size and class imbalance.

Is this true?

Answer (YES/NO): YES